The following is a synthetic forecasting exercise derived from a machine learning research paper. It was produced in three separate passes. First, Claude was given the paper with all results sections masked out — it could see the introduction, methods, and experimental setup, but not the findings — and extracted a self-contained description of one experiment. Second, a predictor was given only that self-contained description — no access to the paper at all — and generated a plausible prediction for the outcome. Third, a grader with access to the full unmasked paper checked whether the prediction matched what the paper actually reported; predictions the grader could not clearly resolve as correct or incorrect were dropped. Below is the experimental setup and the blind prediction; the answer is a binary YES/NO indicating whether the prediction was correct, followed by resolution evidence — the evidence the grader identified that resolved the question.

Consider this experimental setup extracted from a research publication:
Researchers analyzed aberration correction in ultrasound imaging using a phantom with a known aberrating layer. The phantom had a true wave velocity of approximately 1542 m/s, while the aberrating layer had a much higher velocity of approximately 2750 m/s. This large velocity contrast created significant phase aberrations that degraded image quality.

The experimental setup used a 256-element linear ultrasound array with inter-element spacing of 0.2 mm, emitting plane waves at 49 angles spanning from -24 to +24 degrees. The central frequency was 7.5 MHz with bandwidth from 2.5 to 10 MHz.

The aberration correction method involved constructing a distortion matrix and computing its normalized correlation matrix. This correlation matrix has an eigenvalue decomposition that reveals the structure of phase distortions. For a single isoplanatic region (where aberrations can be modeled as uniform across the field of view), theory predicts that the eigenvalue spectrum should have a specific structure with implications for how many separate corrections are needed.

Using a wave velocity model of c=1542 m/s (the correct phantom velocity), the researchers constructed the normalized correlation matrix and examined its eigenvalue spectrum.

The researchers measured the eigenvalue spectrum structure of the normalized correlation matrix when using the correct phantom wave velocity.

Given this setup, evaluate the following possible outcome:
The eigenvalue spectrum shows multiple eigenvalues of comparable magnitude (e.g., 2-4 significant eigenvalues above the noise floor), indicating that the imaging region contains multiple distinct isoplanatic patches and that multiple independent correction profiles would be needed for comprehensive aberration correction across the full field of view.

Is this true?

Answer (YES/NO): NO